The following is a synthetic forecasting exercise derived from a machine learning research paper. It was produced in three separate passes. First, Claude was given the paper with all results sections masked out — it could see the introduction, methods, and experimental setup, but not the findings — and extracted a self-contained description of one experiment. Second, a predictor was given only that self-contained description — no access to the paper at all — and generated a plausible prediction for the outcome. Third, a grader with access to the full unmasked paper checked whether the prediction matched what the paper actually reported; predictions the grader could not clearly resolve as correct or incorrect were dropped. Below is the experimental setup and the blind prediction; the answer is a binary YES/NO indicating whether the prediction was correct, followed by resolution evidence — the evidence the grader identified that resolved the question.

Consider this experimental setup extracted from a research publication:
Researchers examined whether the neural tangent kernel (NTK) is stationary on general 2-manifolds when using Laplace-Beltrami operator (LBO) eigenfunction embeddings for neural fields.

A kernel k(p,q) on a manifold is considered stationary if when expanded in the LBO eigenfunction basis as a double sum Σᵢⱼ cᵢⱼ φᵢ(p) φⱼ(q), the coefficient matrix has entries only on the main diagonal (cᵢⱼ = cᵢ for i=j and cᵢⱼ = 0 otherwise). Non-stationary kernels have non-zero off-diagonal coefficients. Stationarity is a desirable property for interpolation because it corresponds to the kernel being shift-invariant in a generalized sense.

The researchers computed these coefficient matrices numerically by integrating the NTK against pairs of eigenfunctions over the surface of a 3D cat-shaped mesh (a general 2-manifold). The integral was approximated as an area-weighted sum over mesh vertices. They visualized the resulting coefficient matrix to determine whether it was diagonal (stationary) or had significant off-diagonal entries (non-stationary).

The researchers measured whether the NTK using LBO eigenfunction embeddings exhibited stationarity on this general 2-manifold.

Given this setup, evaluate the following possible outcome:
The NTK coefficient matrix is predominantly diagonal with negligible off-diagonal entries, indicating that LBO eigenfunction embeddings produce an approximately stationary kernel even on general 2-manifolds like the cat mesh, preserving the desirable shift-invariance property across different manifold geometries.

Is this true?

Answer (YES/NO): NO